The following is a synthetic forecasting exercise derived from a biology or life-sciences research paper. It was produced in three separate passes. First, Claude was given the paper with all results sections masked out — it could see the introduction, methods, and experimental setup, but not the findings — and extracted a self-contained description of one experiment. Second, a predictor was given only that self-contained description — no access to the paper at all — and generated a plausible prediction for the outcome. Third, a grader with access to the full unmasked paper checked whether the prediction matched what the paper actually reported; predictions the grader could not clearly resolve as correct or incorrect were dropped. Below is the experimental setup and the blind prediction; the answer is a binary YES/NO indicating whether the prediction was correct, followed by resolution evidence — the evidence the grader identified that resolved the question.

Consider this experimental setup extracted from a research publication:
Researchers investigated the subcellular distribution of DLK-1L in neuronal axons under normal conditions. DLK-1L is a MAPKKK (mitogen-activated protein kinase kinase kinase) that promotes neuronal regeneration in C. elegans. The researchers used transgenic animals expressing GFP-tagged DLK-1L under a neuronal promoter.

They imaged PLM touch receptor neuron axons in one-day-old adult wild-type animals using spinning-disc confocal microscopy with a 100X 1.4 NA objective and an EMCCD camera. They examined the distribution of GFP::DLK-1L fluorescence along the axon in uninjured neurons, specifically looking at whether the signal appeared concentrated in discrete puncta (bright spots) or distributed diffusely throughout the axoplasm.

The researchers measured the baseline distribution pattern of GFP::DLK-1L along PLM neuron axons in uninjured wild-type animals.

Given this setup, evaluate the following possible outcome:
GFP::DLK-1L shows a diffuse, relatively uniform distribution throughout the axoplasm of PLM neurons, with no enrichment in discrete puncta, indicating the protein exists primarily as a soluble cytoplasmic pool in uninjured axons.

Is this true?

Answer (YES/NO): NO